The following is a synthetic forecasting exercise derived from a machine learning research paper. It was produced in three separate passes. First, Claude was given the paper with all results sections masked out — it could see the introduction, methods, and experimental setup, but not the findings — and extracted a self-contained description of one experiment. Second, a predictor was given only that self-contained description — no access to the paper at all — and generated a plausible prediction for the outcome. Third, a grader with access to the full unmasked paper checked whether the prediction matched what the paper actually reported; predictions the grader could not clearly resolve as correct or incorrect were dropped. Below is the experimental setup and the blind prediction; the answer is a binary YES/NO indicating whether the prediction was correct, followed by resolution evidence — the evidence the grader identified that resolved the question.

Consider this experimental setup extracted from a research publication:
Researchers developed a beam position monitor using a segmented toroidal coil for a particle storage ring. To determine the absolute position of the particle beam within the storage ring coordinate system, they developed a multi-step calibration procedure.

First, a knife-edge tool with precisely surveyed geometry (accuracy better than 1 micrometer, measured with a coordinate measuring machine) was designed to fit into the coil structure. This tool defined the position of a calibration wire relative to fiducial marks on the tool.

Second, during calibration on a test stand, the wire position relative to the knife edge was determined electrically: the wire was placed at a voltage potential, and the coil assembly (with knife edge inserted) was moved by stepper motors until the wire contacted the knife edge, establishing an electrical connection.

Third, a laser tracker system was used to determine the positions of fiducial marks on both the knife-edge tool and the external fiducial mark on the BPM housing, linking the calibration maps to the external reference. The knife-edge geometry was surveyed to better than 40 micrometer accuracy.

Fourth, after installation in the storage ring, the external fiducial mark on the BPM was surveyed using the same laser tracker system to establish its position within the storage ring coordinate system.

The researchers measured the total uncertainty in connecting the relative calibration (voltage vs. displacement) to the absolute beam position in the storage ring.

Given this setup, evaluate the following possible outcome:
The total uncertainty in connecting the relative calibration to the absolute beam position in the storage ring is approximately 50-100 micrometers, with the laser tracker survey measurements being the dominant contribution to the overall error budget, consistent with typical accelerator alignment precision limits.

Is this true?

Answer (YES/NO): YES